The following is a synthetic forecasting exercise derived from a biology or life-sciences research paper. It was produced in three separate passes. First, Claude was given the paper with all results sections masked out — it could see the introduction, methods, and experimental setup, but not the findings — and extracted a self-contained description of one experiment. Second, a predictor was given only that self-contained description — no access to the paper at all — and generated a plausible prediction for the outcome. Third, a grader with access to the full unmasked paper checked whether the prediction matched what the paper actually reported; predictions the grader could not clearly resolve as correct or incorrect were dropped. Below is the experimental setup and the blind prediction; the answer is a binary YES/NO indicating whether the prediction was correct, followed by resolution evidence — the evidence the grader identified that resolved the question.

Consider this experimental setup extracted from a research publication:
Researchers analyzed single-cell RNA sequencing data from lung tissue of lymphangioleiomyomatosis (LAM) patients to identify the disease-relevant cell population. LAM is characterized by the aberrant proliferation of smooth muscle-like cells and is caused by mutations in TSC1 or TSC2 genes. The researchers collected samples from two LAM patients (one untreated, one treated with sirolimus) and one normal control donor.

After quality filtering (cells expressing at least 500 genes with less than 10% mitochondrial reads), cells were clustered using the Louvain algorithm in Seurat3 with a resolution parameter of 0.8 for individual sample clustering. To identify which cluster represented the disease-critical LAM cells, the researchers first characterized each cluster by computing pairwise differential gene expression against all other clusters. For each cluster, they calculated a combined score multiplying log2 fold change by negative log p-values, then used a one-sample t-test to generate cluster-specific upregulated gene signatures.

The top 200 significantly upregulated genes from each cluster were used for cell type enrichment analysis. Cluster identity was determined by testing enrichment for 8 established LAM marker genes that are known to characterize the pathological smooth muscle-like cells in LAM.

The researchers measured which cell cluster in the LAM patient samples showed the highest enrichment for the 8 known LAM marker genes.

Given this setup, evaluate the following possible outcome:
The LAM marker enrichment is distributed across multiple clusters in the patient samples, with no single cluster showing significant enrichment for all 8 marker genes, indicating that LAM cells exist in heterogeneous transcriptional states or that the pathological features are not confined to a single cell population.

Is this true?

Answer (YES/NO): NO